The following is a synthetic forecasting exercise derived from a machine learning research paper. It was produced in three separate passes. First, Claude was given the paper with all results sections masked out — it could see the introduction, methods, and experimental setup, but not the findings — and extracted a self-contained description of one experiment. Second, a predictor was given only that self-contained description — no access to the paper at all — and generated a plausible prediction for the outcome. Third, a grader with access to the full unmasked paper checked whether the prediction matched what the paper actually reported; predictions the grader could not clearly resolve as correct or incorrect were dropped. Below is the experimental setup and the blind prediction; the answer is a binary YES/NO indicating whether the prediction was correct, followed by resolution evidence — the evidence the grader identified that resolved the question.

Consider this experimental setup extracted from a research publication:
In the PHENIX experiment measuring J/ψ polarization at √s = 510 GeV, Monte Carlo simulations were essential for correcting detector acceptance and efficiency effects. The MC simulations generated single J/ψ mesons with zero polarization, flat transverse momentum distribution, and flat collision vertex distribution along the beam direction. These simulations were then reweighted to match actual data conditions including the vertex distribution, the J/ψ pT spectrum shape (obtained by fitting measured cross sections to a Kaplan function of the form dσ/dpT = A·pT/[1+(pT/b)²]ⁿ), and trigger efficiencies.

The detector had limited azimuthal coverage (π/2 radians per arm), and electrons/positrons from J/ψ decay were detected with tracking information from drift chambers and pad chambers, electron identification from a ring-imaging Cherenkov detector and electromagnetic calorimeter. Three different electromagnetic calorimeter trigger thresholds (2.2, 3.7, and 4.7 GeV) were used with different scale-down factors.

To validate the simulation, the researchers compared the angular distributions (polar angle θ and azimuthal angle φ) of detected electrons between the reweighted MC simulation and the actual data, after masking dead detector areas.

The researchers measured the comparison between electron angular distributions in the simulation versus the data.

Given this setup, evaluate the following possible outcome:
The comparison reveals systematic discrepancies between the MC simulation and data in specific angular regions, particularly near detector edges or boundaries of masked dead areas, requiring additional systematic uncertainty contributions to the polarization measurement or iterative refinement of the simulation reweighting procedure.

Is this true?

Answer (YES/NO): NO